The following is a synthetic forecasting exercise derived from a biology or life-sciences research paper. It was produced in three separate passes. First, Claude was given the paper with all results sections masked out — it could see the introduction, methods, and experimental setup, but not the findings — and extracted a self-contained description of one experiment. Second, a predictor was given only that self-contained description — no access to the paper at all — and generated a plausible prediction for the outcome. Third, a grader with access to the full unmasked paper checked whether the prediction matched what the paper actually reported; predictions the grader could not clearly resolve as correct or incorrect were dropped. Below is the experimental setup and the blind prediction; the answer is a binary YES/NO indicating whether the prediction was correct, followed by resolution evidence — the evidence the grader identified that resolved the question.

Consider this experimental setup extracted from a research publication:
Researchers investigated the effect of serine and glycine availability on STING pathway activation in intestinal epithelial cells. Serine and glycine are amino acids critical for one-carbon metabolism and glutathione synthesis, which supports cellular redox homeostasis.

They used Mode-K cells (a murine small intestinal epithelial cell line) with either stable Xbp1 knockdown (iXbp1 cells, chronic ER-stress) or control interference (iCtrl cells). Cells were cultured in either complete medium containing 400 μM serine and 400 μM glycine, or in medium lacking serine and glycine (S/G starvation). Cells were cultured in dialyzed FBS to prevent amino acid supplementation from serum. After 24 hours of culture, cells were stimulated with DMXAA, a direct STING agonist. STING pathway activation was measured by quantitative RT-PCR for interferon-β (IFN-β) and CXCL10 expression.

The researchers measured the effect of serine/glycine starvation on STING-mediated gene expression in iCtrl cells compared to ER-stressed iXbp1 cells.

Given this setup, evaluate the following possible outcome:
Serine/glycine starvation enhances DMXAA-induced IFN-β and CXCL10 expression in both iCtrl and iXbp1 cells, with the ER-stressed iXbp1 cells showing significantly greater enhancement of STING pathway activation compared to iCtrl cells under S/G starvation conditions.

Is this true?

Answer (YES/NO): NO